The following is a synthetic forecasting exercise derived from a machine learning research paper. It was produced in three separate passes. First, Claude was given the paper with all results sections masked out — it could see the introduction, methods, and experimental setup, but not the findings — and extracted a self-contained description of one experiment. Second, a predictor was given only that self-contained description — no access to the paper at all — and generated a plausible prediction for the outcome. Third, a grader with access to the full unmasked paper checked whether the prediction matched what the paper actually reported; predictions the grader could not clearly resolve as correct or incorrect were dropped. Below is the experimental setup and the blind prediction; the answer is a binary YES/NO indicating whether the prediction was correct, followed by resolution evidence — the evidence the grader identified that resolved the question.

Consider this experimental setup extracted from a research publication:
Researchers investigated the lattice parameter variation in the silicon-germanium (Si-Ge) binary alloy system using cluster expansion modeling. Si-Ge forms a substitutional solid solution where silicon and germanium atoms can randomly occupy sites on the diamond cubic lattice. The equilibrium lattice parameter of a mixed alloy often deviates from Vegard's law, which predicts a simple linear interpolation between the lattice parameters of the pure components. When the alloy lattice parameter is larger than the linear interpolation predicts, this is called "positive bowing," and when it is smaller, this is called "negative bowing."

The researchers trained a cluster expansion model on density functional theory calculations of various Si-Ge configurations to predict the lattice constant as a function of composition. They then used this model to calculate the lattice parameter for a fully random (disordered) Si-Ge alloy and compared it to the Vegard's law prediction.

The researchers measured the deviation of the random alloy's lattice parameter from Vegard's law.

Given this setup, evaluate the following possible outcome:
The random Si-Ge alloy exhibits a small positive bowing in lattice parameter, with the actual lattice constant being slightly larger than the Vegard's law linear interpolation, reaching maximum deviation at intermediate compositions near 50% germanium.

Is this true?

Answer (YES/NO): NO